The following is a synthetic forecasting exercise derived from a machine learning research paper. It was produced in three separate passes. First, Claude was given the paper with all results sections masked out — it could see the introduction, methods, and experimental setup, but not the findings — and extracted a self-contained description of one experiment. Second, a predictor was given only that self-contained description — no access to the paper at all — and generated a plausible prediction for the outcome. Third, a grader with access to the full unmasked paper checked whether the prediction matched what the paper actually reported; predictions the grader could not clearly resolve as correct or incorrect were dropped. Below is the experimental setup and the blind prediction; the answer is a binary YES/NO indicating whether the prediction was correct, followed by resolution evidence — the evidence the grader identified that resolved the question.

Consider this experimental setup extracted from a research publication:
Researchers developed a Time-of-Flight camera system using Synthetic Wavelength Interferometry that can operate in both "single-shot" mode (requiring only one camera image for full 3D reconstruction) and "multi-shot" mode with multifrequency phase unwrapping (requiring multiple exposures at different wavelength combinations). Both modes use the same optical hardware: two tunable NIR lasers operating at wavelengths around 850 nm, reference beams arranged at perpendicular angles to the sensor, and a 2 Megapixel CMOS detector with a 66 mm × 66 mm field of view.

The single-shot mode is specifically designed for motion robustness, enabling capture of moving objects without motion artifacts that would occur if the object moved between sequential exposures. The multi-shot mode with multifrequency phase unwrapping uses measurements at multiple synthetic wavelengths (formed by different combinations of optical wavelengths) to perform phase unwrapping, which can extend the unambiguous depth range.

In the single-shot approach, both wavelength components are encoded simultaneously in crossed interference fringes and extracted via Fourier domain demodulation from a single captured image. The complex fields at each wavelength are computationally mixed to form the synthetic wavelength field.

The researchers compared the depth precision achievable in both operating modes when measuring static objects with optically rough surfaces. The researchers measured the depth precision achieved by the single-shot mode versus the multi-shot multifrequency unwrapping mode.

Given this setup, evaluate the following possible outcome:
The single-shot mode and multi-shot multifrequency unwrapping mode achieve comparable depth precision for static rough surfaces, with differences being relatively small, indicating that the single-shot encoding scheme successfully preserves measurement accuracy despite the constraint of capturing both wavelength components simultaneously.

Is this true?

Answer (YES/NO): YES